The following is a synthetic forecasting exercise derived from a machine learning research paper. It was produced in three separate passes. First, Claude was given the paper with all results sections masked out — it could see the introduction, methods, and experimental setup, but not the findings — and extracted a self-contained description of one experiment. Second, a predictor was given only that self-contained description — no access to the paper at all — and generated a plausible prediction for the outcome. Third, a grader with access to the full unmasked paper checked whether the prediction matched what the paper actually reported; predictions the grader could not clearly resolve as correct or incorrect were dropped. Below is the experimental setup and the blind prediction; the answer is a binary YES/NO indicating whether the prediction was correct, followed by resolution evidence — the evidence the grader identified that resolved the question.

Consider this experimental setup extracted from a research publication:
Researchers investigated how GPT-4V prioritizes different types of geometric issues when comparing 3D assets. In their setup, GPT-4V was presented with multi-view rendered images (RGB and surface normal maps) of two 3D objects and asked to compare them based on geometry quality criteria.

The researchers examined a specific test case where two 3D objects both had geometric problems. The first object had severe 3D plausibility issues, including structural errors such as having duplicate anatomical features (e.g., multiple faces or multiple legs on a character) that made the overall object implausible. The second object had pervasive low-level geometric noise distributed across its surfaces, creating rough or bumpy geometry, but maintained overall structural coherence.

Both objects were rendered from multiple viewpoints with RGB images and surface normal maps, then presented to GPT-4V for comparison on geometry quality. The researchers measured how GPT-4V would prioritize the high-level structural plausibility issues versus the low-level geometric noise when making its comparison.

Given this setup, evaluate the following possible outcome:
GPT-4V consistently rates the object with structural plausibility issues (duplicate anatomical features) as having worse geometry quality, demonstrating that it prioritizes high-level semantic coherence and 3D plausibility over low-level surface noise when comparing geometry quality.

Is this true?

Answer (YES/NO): NO